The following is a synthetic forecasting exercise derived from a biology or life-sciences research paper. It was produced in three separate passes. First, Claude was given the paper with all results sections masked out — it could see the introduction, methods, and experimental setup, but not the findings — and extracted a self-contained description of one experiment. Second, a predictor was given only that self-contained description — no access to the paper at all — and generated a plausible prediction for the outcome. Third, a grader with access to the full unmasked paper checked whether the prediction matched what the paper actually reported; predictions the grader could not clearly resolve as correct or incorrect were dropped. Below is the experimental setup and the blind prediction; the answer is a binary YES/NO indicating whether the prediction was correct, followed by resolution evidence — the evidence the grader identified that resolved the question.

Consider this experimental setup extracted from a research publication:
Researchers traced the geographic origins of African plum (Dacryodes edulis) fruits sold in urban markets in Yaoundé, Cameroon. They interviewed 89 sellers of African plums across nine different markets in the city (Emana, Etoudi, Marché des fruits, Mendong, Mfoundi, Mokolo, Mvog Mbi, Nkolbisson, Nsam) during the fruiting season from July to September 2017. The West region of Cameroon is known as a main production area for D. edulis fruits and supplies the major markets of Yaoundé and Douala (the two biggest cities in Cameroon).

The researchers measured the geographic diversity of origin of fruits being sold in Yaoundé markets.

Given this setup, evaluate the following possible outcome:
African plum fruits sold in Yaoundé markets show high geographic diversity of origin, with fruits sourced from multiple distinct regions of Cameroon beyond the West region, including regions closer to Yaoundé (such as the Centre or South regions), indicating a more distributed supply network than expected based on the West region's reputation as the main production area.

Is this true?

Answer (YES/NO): YES